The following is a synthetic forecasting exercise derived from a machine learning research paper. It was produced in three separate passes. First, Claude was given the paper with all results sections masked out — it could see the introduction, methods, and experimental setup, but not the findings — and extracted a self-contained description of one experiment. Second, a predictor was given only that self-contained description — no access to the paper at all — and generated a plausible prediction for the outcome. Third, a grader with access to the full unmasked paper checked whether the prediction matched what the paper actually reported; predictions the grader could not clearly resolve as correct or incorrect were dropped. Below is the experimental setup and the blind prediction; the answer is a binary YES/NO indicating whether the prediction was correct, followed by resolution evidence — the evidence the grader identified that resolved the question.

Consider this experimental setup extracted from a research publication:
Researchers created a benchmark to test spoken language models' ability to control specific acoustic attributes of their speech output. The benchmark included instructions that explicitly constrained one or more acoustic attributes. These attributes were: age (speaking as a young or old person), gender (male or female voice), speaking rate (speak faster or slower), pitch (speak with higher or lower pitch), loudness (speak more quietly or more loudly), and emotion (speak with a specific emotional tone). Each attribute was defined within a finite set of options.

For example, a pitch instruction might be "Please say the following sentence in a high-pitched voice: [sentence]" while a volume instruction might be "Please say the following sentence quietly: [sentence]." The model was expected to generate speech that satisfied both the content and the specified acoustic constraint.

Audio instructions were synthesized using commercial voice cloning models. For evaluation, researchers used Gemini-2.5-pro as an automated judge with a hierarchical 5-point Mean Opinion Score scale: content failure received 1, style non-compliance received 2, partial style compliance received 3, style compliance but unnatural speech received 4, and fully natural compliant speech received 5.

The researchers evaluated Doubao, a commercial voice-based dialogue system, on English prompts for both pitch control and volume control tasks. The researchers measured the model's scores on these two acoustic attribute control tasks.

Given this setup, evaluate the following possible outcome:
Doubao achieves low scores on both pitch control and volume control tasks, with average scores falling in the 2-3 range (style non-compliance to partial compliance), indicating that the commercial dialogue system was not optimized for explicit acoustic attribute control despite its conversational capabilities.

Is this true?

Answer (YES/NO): NO